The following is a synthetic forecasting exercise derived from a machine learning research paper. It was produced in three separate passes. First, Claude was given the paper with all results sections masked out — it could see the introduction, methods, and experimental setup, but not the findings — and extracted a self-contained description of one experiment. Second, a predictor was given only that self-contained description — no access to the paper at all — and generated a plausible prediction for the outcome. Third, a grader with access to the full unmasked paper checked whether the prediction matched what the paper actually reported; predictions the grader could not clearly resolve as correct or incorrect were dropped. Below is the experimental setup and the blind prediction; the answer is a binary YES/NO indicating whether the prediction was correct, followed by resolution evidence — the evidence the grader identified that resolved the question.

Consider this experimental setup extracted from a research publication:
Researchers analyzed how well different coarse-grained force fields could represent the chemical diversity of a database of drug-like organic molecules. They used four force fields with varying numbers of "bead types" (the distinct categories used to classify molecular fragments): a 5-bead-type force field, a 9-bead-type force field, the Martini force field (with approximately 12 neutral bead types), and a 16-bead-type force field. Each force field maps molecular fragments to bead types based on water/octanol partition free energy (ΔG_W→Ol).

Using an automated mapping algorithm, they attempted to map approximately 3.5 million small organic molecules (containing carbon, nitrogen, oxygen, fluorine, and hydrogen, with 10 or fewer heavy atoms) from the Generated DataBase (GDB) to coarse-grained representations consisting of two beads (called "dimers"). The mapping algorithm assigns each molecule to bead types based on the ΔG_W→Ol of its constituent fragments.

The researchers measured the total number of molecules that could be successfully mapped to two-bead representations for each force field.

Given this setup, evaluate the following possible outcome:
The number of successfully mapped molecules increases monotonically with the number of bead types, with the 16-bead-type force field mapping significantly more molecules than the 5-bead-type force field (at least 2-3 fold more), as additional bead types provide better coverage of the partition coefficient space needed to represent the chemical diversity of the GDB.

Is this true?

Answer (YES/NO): NO